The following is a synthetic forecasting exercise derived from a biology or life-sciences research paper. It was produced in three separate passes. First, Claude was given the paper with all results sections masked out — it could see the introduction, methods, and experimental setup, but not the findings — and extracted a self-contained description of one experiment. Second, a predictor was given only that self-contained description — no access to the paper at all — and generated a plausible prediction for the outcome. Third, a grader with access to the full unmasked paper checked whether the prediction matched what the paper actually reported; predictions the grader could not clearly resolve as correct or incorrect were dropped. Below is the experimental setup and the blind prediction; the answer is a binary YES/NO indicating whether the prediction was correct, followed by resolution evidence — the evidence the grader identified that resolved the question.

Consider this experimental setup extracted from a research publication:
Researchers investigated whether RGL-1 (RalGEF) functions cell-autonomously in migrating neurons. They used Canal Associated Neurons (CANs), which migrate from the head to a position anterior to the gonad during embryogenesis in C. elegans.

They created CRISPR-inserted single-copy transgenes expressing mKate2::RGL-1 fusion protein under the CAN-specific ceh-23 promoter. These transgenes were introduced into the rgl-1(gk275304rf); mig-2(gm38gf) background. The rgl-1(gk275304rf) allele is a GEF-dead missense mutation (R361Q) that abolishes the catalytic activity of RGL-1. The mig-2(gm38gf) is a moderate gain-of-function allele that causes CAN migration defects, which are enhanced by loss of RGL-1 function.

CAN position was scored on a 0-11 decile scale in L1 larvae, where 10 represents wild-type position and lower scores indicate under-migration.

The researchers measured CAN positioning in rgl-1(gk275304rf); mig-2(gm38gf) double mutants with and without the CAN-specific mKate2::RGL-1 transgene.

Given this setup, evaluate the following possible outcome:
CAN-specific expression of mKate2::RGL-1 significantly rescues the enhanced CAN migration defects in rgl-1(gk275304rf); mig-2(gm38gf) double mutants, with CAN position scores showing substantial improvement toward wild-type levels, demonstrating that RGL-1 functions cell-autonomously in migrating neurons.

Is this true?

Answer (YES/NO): NO